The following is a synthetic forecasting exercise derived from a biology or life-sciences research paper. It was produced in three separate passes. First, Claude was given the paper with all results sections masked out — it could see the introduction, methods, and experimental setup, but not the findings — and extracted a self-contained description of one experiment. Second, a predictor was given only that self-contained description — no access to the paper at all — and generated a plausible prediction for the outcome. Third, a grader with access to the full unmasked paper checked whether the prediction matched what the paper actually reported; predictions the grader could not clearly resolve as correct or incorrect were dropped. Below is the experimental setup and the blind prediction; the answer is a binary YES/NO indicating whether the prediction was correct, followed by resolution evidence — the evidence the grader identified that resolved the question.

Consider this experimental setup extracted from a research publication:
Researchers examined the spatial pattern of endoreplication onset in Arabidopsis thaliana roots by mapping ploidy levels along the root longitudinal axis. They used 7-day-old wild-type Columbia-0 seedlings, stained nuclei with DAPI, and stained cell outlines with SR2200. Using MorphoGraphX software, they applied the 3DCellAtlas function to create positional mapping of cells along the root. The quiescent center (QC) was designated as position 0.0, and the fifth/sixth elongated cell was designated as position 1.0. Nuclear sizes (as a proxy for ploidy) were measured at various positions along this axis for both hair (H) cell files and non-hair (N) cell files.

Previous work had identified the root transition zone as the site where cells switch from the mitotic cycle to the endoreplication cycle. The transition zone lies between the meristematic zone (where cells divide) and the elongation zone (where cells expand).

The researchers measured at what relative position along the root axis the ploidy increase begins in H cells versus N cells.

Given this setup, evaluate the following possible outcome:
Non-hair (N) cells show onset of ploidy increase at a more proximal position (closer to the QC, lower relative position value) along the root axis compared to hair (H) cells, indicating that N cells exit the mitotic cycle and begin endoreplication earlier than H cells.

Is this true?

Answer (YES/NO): NO